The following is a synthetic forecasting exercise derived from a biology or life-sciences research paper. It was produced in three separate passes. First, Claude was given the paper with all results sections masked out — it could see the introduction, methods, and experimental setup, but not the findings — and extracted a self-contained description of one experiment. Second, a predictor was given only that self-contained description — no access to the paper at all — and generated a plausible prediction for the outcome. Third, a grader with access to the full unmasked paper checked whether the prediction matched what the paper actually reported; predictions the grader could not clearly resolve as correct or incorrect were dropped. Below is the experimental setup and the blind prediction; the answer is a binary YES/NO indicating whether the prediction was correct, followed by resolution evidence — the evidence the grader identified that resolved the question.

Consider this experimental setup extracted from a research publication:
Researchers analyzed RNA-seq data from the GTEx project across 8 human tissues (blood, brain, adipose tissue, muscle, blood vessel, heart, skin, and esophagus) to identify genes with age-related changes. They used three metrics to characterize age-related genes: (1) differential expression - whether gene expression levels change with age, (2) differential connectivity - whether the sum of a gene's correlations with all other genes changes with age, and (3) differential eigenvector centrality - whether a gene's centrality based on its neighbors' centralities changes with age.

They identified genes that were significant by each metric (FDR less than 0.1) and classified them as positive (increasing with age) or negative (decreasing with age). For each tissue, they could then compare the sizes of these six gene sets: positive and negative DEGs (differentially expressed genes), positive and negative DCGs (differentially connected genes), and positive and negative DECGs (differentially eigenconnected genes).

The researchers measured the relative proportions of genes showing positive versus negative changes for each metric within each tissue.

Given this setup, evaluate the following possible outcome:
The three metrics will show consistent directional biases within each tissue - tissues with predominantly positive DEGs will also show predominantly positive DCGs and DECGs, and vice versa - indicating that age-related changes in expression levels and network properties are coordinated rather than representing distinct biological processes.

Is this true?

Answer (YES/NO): NO